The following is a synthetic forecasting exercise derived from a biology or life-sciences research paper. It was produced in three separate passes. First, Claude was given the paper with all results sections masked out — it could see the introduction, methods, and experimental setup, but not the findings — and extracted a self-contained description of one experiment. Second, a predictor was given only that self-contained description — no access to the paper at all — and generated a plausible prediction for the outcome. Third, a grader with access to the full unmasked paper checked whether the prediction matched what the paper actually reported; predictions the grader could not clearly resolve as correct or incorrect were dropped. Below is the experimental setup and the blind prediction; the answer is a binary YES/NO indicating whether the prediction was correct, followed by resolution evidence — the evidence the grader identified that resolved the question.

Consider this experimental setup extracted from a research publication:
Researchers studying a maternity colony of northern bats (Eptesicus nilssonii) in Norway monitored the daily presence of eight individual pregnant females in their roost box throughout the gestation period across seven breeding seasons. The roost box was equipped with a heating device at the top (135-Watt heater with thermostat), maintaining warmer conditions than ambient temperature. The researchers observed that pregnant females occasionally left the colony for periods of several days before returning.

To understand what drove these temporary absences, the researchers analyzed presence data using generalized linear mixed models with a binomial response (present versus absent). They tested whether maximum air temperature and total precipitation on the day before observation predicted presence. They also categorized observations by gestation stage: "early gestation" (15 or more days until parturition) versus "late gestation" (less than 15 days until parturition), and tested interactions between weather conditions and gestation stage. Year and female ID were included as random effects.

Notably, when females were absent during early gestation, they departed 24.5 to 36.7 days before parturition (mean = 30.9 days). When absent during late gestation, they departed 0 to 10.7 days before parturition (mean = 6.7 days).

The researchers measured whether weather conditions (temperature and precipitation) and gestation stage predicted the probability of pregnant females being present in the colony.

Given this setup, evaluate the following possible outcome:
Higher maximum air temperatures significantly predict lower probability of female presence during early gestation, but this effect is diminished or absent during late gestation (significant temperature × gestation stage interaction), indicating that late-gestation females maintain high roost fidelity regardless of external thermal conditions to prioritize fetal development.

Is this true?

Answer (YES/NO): NO